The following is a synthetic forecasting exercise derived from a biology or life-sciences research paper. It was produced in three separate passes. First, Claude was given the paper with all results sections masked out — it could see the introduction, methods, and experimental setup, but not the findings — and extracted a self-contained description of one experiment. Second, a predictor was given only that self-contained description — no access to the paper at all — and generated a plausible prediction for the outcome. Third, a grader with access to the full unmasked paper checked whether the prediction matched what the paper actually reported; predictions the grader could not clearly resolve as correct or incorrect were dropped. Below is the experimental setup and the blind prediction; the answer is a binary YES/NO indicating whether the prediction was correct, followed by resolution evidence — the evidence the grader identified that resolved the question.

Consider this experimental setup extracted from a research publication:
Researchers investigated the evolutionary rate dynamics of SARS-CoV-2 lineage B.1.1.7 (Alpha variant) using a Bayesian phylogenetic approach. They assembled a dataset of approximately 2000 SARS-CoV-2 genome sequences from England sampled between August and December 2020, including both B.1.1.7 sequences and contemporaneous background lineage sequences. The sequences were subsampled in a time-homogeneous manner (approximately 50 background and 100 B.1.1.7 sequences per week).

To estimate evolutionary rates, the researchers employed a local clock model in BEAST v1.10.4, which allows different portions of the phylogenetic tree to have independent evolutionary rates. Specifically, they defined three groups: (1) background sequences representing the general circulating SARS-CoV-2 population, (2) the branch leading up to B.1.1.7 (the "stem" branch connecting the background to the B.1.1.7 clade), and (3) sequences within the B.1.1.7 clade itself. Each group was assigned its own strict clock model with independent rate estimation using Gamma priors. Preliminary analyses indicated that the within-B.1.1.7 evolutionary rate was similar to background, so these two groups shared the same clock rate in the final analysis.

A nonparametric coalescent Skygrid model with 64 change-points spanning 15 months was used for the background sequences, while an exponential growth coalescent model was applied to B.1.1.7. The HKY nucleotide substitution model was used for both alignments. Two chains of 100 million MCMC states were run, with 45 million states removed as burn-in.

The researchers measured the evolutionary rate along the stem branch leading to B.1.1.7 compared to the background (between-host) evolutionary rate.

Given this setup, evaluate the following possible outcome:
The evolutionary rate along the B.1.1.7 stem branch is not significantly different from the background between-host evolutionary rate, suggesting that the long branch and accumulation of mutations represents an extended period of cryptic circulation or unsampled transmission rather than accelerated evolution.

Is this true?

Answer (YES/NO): NO